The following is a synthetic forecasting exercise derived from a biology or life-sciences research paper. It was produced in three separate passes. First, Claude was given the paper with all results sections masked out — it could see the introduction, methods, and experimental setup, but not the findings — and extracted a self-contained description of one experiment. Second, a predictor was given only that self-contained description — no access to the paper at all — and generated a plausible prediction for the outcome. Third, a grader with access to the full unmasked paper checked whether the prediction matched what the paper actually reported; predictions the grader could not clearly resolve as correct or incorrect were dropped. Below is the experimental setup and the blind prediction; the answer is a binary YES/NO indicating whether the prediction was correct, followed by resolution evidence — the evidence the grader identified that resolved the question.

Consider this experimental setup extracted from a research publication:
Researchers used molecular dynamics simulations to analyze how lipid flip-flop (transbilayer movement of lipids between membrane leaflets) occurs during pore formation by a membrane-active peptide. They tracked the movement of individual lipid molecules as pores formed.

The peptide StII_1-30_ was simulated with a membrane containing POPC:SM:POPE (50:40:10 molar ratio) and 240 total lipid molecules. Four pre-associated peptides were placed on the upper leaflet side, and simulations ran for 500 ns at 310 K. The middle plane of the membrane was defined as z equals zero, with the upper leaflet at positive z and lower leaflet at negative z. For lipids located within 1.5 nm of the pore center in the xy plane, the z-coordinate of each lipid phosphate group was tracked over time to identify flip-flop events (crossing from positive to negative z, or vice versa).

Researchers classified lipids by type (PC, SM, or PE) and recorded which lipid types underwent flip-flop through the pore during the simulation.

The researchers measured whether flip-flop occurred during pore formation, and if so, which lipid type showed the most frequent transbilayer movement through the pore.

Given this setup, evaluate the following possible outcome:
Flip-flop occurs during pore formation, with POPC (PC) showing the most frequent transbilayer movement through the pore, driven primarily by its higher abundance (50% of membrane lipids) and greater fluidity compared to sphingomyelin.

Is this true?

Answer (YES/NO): NO